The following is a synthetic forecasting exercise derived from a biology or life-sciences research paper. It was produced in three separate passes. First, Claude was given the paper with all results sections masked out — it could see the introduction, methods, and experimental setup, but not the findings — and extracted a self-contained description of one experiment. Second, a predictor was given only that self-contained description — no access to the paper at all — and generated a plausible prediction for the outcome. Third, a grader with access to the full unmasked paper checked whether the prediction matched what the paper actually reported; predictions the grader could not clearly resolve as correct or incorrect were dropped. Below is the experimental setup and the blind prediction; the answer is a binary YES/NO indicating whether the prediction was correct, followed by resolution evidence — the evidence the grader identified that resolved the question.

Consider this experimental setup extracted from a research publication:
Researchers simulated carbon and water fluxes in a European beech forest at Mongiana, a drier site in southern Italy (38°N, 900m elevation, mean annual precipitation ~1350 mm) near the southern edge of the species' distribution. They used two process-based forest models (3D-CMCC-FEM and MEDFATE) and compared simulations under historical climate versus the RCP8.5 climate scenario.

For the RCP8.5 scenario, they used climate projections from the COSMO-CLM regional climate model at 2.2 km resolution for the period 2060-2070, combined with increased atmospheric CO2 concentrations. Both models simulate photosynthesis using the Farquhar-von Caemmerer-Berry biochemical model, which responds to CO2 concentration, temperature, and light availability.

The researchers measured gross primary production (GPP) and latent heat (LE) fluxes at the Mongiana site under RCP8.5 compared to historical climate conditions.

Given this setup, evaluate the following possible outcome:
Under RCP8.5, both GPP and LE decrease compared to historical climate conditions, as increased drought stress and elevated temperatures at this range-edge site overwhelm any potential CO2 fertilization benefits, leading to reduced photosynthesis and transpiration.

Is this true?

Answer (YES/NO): YES